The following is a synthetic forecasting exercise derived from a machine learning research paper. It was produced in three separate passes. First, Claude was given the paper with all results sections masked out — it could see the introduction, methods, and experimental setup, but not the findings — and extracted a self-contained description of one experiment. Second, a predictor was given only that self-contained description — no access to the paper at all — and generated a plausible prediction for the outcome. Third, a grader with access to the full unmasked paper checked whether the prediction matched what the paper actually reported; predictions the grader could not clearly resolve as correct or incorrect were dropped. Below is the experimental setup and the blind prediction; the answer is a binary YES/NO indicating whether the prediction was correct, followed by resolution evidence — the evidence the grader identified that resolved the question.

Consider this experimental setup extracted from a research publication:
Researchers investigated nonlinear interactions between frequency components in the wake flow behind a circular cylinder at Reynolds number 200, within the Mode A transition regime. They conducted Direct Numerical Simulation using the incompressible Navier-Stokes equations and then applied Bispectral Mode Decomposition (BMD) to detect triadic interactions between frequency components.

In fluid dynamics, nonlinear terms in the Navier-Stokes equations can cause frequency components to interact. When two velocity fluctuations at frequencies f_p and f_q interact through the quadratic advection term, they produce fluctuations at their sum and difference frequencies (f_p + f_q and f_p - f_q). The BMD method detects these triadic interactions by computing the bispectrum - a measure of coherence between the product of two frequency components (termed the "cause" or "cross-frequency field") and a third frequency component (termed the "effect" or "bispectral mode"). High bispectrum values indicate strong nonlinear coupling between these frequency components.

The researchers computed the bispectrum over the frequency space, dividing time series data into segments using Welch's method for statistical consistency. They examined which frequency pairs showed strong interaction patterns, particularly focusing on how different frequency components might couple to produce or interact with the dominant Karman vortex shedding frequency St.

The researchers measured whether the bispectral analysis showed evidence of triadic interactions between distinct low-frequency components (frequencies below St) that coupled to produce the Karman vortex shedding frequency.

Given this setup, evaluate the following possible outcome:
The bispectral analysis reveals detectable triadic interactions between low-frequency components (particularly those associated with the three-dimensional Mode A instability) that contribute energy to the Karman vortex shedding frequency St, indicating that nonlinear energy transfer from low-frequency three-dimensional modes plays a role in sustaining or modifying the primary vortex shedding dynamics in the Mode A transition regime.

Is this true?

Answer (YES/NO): YES